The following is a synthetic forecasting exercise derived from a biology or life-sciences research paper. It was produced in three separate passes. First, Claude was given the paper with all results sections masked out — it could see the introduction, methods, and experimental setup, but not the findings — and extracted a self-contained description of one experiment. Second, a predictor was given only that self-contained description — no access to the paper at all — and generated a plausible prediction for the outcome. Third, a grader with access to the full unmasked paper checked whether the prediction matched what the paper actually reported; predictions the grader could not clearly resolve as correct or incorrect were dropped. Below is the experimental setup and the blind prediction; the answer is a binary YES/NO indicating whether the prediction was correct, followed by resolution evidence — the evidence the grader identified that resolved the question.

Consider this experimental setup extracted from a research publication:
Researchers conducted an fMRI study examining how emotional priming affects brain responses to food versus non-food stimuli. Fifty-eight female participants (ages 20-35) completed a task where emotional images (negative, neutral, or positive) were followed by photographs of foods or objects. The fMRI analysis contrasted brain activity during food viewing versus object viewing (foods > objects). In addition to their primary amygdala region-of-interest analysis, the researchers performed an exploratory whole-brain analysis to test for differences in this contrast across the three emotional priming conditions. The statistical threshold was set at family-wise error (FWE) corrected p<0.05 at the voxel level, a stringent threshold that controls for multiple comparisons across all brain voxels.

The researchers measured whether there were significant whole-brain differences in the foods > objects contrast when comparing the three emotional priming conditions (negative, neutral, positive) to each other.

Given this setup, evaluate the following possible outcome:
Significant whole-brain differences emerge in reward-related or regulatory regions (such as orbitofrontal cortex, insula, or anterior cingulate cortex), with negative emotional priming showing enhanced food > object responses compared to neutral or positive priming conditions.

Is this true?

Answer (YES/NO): NO